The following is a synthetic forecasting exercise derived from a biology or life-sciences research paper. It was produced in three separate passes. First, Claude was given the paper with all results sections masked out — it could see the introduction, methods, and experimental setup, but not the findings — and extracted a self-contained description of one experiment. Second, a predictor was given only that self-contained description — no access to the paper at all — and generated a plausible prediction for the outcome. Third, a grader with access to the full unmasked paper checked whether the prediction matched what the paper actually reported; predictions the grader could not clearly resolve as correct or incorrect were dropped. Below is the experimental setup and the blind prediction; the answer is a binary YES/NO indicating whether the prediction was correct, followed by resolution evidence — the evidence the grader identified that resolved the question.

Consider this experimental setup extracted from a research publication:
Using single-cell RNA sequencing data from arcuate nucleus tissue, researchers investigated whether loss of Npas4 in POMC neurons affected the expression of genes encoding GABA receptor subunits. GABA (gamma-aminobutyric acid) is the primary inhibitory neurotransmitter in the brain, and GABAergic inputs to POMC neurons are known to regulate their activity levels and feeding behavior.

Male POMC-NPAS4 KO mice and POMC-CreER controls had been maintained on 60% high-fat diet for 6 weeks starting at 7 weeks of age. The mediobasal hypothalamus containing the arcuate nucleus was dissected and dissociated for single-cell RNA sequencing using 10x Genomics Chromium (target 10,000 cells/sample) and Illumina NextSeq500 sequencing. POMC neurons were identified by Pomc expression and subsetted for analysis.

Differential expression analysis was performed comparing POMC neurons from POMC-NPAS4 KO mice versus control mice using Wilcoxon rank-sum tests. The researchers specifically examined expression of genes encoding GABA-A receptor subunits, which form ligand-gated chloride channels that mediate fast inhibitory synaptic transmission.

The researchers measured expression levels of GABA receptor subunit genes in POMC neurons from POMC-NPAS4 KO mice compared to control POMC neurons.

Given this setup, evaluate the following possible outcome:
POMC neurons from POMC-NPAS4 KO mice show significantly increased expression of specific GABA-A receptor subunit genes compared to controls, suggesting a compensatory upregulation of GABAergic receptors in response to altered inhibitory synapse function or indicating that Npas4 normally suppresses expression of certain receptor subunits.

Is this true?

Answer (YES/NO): NO